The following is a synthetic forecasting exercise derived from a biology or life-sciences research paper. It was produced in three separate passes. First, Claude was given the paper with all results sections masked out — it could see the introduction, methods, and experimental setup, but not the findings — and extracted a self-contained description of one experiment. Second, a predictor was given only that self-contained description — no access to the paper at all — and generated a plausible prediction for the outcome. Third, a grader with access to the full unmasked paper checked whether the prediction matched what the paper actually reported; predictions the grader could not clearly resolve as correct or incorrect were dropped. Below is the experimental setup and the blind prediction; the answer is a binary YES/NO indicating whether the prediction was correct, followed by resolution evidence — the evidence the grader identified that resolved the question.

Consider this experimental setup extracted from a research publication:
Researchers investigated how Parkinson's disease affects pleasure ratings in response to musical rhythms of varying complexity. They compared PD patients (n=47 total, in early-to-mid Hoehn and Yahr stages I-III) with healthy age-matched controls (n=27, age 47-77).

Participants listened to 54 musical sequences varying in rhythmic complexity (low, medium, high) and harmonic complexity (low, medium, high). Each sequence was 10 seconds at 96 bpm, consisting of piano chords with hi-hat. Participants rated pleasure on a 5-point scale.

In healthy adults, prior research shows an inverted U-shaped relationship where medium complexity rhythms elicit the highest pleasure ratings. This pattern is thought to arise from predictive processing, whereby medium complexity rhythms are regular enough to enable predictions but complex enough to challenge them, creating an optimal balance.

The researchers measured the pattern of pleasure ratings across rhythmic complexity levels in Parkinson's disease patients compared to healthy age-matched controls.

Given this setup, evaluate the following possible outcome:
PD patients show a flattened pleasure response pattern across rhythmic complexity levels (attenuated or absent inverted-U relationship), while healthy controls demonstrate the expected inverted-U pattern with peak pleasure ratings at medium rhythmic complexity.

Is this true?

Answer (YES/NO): NO